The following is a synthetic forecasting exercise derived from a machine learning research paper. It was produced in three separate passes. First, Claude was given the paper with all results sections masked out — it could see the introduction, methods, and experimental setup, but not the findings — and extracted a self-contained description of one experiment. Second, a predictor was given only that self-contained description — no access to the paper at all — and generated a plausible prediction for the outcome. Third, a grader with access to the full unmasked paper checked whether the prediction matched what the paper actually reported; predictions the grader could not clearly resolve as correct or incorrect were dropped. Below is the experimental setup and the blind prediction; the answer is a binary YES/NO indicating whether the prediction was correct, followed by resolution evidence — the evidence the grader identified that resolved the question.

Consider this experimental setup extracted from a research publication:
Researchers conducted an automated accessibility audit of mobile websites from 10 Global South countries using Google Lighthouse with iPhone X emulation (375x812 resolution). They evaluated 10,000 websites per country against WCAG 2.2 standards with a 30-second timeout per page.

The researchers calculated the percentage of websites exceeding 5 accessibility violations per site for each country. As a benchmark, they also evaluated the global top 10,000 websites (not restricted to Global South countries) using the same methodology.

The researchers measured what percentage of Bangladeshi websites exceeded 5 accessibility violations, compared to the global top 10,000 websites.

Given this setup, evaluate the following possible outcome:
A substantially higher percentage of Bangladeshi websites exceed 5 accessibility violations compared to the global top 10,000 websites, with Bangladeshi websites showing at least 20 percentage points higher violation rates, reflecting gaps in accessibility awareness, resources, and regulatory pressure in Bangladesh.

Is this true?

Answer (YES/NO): YES